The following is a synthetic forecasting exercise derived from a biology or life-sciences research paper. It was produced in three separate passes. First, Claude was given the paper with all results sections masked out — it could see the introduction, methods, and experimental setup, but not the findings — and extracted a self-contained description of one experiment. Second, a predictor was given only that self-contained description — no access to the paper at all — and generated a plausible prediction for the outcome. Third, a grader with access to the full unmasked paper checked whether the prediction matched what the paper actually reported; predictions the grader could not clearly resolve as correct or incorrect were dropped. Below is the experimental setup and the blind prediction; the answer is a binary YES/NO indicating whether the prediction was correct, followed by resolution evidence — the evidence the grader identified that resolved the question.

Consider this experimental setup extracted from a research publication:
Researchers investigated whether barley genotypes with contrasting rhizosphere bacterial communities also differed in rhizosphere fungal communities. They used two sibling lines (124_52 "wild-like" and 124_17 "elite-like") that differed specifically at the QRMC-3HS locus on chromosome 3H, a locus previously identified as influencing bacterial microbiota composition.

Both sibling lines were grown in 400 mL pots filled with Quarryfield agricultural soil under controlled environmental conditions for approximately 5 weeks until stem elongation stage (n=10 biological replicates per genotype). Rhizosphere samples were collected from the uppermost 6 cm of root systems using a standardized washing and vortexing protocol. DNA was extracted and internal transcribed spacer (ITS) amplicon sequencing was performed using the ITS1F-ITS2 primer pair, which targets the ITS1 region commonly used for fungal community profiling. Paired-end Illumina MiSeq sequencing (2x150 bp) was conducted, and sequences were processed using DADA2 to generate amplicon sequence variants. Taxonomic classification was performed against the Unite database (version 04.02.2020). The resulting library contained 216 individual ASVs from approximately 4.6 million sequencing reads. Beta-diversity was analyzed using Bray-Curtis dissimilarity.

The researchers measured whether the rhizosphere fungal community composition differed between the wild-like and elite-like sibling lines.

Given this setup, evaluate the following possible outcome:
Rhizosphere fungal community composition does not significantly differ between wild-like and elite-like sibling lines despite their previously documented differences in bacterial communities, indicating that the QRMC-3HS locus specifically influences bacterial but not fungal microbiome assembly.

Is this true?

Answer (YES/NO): YES